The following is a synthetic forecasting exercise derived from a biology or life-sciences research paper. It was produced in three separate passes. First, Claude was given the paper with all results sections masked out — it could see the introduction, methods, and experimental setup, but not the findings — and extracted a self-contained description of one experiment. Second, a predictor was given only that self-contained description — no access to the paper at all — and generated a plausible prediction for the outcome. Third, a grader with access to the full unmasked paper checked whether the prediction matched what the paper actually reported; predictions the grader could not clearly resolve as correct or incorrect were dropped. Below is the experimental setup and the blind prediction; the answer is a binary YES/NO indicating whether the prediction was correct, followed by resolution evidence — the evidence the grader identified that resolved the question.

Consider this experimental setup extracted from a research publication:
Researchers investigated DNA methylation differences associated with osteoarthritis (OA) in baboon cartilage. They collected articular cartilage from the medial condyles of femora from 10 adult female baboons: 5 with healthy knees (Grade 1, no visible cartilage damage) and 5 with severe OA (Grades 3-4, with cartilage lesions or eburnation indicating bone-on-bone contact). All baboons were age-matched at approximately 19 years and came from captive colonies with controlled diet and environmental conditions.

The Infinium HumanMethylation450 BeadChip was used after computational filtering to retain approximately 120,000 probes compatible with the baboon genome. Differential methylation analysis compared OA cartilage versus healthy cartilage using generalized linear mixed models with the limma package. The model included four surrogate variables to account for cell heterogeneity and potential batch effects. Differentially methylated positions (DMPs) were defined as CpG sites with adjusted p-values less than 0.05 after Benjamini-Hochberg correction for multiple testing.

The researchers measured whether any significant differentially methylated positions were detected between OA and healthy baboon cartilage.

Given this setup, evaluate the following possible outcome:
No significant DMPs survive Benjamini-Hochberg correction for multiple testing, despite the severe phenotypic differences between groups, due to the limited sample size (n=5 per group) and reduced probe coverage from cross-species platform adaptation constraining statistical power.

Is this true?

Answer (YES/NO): NO